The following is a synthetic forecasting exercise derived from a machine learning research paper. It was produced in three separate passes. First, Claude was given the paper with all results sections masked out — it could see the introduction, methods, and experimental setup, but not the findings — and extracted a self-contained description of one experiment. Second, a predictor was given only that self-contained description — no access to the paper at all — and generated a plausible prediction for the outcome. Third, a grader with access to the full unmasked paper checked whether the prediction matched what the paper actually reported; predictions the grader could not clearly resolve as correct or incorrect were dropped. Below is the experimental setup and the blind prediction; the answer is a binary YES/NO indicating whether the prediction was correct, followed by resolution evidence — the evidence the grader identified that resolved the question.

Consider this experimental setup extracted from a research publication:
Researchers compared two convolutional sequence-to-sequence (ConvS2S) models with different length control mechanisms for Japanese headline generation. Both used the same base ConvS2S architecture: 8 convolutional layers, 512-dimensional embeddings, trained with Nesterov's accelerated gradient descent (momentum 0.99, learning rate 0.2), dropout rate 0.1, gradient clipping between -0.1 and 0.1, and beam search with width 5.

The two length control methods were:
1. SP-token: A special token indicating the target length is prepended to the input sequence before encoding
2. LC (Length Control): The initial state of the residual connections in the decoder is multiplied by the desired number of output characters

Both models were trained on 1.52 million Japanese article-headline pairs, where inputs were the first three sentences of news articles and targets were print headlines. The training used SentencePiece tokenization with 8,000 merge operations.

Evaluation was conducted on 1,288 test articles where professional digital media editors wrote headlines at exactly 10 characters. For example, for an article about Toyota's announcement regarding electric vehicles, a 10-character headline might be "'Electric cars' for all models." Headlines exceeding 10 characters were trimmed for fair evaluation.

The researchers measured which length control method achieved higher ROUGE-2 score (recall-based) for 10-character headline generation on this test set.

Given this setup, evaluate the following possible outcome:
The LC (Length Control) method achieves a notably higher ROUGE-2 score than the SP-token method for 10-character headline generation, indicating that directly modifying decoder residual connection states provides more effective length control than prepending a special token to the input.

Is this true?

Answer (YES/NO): NO